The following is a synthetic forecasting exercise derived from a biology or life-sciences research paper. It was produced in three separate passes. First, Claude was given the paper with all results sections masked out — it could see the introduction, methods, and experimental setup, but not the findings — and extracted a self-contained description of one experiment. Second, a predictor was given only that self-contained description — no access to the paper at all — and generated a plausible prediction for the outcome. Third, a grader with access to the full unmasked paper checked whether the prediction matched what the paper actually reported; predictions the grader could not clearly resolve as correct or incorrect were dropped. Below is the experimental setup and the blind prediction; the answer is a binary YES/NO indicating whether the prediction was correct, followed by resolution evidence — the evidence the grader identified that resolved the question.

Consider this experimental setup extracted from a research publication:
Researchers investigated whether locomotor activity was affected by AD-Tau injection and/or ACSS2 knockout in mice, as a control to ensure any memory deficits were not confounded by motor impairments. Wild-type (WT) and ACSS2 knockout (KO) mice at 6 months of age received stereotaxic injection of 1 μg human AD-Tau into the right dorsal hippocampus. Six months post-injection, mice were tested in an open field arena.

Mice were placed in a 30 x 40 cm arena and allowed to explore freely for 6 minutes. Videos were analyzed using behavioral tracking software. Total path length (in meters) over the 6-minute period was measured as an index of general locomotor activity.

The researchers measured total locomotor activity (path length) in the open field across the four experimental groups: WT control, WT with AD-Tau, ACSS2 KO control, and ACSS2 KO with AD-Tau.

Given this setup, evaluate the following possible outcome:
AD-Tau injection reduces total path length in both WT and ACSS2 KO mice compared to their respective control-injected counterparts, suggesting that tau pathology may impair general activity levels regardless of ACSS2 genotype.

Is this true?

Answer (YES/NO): NO